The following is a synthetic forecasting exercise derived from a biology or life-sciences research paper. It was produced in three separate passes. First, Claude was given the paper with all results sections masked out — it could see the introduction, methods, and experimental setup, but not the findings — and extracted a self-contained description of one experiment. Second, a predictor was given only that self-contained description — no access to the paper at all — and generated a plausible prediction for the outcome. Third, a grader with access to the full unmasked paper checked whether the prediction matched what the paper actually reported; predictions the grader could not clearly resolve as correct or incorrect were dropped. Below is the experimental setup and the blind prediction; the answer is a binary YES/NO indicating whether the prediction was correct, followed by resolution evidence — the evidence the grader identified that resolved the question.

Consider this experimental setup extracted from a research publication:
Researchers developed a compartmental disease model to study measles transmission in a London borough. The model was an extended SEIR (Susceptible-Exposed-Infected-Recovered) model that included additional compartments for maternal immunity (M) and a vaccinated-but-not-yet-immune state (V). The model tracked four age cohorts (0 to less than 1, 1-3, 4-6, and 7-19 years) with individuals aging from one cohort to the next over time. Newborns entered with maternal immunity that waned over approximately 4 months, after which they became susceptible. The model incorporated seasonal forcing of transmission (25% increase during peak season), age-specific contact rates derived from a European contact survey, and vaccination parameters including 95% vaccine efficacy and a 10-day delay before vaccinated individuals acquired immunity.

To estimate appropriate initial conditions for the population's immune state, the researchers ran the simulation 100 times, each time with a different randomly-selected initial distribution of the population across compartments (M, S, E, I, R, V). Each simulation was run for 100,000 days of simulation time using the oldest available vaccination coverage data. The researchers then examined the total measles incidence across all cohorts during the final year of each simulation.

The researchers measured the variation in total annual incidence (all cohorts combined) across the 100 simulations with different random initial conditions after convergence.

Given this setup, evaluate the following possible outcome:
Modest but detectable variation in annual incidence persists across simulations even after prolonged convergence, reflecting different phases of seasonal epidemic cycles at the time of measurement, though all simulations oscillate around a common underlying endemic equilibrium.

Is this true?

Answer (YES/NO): NO